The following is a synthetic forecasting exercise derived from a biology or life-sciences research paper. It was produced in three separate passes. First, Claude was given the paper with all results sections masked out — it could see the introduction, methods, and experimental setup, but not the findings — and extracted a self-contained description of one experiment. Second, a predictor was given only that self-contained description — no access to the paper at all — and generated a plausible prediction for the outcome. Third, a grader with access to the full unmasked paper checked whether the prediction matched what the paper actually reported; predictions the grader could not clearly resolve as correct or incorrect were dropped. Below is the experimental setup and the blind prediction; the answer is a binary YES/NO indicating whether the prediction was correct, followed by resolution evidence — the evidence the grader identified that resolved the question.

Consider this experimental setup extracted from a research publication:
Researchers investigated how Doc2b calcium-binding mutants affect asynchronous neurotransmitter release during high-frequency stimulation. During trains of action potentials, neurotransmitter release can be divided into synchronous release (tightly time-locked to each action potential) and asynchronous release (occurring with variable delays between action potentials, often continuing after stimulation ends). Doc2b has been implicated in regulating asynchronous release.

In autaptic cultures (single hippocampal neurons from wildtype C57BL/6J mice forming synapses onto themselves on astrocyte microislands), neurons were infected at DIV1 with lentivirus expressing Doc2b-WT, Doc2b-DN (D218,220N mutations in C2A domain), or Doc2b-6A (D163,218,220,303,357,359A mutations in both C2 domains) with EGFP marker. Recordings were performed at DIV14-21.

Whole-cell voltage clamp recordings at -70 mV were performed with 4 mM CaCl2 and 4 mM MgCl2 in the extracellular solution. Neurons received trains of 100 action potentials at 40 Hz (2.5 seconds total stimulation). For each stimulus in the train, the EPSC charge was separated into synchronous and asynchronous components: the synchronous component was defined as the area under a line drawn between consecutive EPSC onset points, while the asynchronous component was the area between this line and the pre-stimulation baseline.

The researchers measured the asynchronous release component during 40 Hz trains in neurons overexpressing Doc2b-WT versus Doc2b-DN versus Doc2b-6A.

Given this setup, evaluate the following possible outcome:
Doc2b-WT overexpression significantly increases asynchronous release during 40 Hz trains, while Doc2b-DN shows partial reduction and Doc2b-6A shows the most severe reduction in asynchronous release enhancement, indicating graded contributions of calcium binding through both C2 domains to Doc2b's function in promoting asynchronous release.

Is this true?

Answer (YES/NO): NO